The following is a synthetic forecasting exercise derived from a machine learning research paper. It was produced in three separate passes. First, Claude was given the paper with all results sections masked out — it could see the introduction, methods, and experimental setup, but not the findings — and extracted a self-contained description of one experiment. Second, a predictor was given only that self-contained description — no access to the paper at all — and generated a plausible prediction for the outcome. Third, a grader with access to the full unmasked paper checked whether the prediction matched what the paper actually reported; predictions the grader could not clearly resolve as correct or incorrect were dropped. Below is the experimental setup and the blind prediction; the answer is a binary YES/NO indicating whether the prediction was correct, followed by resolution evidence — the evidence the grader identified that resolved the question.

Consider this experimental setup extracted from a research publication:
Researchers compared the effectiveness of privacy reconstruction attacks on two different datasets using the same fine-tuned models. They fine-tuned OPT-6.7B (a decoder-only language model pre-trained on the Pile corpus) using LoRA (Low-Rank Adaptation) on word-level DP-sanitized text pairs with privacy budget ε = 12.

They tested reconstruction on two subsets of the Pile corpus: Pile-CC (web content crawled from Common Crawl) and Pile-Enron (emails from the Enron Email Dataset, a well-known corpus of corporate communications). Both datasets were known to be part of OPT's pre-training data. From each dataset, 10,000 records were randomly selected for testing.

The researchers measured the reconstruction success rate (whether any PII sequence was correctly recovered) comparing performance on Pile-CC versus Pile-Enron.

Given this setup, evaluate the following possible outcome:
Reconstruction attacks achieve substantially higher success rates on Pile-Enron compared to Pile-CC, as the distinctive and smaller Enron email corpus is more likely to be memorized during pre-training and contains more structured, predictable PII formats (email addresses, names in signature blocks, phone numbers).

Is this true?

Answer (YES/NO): YES